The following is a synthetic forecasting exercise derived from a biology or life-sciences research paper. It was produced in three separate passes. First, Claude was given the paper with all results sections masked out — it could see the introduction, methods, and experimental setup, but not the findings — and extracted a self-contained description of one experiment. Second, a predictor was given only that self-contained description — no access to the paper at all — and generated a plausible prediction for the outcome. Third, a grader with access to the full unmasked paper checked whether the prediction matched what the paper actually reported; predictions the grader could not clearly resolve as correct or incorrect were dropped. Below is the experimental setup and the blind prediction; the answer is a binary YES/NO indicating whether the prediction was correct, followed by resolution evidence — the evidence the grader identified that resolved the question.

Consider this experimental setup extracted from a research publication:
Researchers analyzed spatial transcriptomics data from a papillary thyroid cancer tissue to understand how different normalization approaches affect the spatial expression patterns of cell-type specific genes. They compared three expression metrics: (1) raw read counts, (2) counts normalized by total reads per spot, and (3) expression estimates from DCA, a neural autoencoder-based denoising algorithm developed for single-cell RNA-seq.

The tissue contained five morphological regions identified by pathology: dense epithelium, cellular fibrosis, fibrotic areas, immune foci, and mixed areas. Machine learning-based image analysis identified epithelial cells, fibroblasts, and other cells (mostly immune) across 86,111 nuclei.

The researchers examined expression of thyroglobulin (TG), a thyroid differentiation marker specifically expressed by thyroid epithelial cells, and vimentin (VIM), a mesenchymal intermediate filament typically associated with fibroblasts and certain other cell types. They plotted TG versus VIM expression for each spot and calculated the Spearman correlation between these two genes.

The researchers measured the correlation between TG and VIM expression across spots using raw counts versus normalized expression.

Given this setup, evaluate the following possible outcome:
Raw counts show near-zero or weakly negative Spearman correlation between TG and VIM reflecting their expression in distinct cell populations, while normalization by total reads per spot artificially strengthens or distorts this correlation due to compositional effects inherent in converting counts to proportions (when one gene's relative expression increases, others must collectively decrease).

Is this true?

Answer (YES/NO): NO